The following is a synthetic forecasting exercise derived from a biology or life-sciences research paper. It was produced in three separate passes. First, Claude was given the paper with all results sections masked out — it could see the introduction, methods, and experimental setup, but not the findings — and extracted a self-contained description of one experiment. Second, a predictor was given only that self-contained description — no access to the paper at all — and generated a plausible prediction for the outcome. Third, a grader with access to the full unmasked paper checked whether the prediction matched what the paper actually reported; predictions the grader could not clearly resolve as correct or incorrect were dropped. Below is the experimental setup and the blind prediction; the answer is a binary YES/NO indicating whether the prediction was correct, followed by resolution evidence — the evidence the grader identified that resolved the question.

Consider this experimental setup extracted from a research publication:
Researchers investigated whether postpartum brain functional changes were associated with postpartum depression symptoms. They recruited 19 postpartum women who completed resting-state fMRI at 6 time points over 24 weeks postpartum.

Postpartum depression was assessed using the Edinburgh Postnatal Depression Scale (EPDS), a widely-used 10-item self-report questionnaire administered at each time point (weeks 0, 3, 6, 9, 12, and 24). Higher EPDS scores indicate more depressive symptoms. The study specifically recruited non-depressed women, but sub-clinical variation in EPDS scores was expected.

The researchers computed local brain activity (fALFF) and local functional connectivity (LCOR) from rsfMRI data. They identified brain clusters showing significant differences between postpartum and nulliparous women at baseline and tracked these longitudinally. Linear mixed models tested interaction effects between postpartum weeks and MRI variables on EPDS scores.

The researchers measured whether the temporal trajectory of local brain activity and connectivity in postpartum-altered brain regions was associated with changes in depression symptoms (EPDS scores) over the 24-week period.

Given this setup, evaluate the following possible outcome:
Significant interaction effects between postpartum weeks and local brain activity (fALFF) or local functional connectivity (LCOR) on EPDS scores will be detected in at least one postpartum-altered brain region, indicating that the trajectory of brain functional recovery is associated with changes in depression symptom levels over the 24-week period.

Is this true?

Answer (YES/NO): NO